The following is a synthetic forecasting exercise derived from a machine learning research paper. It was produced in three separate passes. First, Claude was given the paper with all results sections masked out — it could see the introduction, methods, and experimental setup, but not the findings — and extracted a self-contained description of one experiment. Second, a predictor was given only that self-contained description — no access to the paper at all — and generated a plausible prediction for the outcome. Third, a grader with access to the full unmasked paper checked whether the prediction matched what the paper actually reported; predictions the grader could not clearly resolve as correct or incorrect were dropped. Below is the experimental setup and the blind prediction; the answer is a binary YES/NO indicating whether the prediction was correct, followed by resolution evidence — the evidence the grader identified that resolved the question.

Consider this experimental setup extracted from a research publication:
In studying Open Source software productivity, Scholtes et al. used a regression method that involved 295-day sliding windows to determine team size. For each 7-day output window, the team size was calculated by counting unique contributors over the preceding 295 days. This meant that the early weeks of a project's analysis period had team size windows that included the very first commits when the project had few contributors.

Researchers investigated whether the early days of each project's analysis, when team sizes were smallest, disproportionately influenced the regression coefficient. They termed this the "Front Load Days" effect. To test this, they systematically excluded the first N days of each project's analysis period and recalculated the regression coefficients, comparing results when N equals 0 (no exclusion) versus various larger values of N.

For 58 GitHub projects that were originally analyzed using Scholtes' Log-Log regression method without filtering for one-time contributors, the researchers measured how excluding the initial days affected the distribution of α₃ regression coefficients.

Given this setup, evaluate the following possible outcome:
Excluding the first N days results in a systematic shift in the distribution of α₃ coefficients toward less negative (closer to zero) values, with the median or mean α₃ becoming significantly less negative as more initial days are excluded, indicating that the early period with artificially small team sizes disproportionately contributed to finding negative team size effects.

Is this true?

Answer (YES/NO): YES